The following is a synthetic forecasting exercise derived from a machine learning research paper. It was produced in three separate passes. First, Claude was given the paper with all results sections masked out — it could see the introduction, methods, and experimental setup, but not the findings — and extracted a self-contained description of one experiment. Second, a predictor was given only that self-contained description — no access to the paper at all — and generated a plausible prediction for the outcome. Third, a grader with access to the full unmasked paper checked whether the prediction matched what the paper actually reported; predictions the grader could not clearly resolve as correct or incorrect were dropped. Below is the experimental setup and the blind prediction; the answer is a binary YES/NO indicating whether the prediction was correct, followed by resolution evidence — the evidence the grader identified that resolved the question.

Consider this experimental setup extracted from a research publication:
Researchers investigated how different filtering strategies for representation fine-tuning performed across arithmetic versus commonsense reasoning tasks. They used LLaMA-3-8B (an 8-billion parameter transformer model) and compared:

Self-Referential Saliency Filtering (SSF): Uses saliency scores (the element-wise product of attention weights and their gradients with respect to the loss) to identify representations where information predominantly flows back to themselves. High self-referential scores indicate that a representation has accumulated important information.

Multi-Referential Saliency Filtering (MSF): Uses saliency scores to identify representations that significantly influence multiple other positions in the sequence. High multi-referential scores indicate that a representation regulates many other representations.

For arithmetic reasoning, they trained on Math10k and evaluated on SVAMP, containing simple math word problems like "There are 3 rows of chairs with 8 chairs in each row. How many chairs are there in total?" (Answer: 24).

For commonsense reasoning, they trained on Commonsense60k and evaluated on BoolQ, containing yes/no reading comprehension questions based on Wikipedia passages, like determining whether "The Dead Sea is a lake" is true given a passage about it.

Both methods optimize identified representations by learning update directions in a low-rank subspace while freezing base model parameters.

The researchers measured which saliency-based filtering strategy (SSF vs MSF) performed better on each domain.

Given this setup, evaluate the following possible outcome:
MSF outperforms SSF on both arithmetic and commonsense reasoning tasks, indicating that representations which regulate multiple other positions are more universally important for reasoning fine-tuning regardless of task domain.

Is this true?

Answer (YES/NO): NO